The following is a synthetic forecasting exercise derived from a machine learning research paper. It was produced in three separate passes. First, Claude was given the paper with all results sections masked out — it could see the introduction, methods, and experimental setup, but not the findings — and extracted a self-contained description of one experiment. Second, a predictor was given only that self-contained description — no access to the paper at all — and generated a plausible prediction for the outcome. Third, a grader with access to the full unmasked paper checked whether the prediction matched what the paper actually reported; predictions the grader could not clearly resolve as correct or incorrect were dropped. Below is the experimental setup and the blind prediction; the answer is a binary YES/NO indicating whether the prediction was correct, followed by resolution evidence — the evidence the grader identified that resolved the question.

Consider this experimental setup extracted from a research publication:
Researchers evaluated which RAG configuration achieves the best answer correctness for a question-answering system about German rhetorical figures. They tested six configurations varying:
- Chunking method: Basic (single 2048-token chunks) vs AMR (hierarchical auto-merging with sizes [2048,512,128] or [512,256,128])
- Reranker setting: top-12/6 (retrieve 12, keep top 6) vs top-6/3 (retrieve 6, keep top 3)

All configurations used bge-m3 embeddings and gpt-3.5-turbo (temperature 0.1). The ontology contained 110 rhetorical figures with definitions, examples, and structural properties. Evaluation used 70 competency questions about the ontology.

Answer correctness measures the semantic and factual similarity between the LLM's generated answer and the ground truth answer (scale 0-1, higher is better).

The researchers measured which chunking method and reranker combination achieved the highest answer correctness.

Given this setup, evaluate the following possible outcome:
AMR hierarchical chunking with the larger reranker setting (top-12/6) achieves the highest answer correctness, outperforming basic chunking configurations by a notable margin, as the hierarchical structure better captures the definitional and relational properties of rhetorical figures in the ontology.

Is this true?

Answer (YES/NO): NO